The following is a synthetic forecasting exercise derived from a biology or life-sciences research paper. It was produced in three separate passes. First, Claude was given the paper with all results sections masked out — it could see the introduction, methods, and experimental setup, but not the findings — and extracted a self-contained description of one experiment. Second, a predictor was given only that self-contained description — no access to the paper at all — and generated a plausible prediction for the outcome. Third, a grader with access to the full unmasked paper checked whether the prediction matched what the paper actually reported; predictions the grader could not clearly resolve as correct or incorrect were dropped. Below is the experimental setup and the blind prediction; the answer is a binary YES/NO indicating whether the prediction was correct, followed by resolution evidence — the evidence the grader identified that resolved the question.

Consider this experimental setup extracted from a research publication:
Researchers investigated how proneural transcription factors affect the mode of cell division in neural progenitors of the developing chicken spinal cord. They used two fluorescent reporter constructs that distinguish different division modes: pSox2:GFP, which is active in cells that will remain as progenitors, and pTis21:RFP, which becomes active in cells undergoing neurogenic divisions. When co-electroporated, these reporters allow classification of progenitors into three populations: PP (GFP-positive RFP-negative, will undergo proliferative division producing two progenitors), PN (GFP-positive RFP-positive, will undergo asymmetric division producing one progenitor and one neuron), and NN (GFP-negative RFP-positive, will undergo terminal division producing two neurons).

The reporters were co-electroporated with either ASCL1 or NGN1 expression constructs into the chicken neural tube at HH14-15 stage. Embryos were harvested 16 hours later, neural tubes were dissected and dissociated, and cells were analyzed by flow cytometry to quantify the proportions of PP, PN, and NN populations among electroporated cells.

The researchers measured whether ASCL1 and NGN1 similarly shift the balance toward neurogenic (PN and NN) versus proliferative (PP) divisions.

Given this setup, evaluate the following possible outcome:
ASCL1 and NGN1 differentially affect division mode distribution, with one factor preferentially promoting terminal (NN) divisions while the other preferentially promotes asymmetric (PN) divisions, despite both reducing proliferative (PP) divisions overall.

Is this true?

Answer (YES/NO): NO